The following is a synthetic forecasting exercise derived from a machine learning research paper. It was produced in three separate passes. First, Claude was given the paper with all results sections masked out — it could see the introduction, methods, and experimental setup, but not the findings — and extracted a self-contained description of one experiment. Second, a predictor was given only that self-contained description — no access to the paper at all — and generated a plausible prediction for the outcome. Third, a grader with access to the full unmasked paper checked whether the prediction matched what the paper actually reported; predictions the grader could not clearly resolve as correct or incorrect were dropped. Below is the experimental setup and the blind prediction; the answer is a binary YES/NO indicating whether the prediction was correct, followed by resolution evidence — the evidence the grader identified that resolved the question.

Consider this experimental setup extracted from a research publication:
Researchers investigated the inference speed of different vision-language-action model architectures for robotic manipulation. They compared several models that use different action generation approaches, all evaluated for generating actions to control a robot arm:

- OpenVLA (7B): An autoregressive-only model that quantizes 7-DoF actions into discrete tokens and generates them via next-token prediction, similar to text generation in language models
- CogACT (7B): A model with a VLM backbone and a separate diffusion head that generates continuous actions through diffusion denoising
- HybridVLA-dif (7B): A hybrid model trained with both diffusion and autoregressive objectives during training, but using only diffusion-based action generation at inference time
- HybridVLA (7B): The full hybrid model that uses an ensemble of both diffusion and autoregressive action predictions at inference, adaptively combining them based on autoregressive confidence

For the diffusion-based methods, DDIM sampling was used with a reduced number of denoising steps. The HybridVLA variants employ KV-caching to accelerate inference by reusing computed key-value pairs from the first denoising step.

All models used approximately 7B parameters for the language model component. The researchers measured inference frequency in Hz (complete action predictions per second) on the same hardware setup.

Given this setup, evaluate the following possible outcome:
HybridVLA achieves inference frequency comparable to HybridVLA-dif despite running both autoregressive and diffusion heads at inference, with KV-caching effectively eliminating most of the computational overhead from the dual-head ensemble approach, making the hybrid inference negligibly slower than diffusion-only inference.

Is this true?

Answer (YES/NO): NO